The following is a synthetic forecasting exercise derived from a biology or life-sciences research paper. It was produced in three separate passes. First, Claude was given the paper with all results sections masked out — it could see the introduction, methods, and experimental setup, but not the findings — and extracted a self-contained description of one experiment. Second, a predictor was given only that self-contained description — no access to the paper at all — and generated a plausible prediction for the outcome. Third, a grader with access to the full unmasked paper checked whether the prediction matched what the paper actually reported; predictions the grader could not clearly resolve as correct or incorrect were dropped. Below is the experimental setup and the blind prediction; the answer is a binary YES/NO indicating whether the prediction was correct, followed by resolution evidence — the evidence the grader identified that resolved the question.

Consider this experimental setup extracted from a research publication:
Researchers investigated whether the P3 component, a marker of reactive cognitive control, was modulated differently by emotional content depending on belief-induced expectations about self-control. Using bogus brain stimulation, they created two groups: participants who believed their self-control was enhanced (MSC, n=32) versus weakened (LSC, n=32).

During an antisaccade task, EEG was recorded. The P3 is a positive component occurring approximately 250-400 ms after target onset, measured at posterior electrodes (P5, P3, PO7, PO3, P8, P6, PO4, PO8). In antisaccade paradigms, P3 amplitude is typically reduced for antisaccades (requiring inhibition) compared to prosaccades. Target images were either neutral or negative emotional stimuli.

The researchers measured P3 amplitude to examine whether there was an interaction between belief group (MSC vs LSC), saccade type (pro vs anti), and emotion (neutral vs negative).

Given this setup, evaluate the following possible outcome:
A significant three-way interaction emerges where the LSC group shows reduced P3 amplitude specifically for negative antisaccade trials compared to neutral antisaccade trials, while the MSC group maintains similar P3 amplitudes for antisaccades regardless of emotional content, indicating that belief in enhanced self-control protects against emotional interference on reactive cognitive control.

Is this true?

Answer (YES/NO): NO